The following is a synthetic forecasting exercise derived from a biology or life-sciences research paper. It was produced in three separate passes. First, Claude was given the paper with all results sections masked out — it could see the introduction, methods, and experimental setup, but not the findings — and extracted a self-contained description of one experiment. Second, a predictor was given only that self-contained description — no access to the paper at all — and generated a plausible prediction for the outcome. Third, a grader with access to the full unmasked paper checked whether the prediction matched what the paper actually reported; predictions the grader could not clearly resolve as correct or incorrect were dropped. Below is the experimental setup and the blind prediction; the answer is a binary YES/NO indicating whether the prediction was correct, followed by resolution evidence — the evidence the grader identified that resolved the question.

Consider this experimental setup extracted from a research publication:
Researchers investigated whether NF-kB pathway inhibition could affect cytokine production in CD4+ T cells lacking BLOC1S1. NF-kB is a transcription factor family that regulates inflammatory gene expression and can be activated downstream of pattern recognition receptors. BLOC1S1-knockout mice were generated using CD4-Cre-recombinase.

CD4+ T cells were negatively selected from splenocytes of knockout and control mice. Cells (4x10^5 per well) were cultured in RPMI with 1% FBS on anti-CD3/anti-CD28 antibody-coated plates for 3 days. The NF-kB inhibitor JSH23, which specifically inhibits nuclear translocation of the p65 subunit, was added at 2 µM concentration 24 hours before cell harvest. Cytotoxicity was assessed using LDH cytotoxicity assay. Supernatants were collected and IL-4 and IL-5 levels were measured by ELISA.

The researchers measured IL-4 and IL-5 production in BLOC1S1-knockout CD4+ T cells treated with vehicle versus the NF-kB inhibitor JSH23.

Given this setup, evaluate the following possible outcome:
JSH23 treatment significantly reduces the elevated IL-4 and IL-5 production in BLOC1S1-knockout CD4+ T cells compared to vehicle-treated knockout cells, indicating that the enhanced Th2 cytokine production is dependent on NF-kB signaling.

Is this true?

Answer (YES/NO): YES